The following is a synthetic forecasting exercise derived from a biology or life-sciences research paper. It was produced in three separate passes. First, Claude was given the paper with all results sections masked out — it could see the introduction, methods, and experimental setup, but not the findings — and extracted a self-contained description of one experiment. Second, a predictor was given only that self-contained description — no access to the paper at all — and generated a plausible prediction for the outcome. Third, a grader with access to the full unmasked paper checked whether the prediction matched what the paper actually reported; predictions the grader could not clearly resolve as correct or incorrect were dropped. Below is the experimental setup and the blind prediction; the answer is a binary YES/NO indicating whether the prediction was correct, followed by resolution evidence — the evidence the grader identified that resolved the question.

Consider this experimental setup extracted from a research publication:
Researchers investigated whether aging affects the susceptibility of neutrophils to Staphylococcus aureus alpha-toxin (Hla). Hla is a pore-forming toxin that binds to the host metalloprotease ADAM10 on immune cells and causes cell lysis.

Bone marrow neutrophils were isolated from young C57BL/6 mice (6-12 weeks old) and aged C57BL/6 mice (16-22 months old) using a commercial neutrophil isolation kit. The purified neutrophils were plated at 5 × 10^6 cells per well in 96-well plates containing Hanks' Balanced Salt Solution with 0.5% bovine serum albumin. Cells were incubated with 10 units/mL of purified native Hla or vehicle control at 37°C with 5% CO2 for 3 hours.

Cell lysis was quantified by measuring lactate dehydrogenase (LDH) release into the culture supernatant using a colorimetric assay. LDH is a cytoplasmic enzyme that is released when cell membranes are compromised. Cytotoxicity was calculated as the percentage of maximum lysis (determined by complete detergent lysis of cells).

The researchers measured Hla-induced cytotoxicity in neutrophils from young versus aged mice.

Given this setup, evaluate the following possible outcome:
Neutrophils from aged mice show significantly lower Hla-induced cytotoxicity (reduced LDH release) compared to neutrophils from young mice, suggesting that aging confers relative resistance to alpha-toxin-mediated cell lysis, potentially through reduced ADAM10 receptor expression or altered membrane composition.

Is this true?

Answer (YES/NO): NO